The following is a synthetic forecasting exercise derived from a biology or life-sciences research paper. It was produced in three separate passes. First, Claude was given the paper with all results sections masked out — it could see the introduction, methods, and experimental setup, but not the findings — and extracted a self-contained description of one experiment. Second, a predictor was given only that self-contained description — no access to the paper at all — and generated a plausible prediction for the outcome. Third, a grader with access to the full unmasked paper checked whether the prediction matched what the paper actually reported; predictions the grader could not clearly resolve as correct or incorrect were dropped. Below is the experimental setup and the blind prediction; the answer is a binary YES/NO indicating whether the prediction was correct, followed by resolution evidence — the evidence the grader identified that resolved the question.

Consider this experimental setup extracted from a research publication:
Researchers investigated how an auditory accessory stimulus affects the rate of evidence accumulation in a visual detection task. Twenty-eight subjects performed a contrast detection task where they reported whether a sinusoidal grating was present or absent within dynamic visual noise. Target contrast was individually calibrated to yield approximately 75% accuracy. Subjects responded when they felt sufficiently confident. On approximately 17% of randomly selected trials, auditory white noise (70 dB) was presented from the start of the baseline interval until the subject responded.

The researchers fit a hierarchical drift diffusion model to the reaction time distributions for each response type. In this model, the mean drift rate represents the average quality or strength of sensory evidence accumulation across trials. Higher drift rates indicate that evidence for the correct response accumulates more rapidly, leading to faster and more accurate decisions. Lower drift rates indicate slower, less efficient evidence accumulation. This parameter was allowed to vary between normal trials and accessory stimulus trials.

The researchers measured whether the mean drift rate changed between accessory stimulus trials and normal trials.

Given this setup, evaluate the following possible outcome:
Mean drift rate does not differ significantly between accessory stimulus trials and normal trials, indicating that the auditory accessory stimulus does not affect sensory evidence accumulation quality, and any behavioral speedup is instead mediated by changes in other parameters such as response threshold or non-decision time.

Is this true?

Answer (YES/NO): YES